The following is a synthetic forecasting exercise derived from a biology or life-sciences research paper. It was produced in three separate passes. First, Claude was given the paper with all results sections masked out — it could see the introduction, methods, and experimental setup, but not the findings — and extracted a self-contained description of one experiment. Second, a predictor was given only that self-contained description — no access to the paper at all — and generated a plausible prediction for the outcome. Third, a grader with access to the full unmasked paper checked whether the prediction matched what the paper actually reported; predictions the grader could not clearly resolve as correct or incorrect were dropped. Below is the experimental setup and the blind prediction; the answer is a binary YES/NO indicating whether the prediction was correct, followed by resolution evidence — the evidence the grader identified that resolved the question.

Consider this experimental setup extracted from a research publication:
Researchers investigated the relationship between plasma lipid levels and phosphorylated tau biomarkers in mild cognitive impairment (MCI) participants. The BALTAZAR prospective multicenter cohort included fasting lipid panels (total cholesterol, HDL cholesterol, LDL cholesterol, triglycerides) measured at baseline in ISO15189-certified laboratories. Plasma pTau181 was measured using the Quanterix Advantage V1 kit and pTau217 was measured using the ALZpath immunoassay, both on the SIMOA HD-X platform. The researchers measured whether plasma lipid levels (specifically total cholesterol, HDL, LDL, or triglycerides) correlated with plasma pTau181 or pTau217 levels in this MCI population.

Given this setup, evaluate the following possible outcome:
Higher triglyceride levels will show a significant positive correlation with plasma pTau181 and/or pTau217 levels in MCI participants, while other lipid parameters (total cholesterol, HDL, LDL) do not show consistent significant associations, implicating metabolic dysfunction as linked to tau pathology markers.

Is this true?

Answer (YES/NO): NO